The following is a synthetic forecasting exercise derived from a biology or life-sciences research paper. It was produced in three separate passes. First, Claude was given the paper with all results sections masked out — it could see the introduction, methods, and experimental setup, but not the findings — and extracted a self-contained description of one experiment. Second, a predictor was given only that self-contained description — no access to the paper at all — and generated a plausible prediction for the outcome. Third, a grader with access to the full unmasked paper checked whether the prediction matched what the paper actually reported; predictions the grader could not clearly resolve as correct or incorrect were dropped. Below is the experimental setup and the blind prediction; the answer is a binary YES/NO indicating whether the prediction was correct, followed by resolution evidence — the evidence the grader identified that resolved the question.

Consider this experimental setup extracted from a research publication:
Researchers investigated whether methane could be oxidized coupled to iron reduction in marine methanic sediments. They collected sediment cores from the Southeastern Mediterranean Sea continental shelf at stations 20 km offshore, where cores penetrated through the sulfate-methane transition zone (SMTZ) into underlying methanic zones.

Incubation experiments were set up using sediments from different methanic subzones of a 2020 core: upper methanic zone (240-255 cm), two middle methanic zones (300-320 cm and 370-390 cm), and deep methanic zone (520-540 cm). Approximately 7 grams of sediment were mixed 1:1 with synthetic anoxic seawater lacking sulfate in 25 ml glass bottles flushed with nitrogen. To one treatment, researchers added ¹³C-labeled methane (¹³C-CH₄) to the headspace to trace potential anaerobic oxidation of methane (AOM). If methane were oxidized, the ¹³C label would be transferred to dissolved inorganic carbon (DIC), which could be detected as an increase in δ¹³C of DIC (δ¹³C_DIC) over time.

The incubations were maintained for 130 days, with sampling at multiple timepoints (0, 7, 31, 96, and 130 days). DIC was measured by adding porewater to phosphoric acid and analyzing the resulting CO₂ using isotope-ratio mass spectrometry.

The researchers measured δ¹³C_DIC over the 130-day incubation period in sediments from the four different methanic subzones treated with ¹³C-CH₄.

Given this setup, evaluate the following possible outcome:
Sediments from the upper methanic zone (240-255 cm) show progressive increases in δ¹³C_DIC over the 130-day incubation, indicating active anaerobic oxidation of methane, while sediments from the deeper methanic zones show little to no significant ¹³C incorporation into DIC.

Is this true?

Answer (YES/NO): NO